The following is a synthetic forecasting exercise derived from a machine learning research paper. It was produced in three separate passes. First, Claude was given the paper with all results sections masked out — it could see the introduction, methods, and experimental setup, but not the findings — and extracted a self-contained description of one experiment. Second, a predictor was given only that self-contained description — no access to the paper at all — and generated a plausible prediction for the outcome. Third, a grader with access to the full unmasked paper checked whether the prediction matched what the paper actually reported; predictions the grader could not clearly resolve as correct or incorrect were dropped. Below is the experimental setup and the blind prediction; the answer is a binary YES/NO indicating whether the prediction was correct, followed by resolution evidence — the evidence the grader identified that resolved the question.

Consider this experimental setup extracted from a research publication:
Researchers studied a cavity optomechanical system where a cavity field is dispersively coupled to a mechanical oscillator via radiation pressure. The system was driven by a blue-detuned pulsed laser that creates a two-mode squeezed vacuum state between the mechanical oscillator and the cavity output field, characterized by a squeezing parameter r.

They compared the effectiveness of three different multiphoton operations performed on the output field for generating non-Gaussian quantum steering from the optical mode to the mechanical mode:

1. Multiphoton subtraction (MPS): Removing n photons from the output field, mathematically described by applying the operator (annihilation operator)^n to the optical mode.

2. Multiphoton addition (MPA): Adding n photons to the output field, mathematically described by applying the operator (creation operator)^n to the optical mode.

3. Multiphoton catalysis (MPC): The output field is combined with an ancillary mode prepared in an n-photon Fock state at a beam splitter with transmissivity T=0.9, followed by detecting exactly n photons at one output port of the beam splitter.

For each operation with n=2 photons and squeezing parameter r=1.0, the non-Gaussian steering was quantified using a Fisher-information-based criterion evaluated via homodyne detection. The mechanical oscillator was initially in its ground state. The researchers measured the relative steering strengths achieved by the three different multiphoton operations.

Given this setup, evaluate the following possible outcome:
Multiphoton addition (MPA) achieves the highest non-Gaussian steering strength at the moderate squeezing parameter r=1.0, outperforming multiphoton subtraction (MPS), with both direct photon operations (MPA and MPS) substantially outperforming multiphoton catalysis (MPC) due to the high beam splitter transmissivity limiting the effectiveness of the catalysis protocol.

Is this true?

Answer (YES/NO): NO